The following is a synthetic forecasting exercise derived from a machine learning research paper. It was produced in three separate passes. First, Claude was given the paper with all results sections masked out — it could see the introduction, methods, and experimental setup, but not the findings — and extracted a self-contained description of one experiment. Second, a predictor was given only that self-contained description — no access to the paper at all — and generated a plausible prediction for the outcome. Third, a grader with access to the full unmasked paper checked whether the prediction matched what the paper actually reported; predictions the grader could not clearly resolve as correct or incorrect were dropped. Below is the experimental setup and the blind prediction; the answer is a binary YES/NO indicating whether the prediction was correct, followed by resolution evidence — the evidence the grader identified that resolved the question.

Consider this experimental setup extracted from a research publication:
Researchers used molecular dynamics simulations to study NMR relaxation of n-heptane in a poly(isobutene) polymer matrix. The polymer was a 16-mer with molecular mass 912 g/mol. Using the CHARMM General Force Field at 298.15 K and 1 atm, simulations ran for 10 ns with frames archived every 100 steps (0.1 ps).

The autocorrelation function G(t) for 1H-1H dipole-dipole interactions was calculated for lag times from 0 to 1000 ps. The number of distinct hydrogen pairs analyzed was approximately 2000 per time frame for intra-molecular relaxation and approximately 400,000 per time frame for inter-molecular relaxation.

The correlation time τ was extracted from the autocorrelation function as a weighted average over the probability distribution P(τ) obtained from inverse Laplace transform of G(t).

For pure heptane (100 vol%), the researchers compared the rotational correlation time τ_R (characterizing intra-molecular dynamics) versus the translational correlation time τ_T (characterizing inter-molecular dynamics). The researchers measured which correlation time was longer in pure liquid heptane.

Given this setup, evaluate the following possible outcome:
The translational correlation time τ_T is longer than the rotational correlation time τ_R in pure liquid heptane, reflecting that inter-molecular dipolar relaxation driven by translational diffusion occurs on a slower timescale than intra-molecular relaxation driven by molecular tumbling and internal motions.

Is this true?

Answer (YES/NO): YES